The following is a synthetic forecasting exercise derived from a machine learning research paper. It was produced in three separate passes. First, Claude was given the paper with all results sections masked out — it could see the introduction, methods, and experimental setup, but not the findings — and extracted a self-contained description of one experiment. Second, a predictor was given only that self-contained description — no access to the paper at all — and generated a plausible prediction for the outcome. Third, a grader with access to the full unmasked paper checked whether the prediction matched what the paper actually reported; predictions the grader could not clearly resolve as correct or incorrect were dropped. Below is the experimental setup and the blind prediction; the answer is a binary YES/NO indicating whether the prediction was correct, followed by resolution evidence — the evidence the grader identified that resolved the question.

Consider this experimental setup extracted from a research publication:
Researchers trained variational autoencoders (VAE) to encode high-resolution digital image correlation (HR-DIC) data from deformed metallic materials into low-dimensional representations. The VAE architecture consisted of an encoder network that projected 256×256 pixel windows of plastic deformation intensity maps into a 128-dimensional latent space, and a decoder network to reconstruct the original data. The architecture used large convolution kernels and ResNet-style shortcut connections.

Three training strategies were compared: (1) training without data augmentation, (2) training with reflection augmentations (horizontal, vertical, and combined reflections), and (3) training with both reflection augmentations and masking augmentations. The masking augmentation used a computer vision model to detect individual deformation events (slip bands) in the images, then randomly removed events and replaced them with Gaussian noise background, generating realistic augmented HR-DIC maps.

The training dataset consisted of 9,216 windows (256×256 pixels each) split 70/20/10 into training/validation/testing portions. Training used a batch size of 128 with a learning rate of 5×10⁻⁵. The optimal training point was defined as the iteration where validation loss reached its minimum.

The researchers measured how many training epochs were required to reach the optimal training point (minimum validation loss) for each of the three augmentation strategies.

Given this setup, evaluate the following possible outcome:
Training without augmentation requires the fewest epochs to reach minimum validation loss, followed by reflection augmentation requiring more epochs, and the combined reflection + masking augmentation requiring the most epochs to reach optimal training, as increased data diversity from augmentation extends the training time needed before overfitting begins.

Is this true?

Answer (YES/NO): YES